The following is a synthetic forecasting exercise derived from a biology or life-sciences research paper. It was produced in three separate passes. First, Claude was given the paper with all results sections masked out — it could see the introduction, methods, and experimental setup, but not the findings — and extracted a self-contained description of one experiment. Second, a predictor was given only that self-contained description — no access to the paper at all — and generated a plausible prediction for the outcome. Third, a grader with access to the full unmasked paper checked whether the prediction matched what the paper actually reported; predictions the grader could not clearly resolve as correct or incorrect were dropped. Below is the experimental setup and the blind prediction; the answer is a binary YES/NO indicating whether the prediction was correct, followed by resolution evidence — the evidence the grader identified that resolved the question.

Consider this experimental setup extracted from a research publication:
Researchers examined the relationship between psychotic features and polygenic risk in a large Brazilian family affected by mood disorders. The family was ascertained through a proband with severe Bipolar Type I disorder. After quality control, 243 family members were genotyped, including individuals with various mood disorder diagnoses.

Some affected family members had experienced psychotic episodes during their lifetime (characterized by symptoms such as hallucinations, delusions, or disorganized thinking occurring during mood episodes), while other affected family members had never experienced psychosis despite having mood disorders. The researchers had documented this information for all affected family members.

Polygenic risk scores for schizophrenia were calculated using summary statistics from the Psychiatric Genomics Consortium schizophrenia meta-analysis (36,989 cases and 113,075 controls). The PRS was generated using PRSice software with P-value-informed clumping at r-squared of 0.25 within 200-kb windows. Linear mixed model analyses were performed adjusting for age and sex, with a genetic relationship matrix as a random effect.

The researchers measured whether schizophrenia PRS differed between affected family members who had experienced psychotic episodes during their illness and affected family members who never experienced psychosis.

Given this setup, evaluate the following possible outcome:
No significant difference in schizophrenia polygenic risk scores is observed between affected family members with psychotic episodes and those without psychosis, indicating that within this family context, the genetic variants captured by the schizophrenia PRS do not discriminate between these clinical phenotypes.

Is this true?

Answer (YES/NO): YES